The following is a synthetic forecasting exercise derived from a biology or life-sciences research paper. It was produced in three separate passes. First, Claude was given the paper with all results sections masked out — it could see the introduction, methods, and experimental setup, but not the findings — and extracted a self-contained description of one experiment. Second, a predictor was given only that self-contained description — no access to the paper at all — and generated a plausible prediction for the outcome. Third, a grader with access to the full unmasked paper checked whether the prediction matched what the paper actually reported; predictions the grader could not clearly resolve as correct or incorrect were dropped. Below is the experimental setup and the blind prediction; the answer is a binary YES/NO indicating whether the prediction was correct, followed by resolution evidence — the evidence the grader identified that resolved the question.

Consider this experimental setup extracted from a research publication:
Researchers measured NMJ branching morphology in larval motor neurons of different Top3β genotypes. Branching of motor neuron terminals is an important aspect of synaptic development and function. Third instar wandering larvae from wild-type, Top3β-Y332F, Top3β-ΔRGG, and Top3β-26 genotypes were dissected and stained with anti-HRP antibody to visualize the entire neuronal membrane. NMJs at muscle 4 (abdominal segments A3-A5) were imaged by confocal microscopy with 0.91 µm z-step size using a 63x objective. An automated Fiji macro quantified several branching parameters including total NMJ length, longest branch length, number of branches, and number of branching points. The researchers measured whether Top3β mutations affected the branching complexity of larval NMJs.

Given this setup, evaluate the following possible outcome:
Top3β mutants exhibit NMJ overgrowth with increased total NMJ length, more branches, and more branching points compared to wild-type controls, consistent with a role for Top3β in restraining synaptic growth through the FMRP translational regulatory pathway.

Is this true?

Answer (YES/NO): NO